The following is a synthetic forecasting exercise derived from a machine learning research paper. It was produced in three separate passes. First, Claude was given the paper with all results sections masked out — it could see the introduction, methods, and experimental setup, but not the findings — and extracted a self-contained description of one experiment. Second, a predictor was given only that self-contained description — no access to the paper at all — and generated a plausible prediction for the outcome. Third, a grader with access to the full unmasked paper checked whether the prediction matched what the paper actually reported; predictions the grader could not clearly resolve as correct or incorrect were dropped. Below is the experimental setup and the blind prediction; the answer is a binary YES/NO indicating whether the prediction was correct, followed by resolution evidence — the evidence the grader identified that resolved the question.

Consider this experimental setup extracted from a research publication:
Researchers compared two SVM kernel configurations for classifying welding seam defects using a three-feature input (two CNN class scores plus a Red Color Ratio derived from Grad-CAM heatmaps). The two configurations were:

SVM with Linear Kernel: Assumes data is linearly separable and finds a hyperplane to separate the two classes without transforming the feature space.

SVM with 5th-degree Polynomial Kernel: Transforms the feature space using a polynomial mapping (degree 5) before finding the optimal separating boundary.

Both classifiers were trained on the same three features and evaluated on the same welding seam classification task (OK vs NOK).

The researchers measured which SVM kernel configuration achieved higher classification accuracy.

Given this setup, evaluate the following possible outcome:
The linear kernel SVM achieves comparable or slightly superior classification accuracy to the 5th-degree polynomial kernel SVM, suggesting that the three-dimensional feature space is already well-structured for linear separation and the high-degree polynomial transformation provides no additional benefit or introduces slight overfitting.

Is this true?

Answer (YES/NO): NO